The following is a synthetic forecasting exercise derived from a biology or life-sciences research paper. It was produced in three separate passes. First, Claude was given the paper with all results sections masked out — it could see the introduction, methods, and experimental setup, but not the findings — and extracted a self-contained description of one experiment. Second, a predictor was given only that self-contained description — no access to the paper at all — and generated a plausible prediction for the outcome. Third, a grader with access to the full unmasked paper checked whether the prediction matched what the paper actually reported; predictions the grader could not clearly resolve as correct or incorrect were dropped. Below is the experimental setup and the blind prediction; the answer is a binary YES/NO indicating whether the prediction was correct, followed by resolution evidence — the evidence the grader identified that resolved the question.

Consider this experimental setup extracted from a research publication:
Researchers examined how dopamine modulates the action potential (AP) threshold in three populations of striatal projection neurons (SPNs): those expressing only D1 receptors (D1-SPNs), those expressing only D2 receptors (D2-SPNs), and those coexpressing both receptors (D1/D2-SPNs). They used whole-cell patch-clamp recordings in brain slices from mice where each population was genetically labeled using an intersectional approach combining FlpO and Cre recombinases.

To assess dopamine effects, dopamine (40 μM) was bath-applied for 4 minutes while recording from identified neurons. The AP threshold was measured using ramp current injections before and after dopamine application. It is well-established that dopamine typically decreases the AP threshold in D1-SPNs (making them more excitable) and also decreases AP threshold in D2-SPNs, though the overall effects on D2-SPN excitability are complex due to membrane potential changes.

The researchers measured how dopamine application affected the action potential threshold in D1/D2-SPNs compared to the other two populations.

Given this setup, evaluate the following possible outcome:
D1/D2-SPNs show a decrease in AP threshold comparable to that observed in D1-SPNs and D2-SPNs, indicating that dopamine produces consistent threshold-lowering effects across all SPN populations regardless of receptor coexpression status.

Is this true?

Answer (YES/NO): NO